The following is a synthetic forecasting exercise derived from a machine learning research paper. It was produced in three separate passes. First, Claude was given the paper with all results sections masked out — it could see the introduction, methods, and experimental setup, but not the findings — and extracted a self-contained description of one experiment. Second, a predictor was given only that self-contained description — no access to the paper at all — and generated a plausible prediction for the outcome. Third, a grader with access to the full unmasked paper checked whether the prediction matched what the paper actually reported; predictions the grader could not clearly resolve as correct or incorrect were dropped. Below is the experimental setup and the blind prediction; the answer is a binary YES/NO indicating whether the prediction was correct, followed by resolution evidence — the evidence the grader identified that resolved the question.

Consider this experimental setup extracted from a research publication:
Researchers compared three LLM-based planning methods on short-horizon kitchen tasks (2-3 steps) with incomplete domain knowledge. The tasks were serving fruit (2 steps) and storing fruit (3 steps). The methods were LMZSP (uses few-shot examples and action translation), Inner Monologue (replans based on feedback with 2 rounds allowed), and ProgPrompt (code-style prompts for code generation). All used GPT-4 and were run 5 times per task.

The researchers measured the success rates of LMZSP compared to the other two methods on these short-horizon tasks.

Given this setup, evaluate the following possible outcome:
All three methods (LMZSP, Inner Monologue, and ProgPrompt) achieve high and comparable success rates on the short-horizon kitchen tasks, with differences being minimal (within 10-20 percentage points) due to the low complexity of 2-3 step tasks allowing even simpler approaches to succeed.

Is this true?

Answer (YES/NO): NO